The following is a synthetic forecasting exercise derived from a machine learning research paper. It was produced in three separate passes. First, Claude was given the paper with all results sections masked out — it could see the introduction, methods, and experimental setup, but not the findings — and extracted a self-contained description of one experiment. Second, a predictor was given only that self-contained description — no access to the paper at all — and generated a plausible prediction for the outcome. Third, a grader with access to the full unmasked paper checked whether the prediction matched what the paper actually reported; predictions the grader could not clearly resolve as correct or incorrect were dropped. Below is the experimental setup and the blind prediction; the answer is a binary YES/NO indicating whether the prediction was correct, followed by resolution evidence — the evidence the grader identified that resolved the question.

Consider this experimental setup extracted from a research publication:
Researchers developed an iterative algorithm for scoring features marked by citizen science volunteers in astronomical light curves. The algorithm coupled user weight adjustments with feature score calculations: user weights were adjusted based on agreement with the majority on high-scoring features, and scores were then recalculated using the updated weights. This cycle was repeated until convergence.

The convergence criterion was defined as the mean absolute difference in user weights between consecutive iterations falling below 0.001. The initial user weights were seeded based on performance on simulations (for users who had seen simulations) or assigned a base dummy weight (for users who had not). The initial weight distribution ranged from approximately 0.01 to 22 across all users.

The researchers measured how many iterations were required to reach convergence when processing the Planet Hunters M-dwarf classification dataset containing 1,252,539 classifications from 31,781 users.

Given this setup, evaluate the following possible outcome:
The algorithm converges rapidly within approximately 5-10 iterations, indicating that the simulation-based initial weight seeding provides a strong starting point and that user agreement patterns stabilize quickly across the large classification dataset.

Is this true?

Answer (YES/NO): NO